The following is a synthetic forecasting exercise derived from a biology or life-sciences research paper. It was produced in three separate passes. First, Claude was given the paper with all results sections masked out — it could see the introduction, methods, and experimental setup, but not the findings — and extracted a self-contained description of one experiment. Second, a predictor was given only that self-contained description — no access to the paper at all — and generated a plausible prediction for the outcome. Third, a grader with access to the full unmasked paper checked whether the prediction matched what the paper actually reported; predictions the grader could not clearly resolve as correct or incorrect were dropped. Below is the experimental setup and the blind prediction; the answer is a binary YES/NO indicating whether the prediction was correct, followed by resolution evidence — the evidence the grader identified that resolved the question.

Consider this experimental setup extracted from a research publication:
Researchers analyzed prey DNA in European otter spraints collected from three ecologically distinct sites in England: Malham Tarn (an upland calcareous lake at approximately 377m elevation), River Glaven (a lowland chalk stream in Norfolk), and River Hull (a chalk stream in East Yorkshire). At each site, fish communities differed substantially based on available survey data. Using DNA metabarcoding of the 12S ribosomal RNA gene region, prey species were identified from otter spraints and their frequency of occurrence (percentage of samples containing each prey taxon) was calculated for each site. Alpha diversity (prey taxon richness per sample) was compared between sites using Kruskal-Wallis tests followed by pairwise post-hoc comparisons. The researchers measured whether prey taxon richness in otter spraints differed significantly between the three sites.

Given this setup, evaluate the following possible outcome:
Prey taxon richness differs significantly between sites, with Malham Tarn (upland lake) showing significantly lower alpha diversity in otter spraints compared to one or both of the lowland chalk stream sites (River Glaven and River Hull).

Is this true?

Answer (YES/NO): YES